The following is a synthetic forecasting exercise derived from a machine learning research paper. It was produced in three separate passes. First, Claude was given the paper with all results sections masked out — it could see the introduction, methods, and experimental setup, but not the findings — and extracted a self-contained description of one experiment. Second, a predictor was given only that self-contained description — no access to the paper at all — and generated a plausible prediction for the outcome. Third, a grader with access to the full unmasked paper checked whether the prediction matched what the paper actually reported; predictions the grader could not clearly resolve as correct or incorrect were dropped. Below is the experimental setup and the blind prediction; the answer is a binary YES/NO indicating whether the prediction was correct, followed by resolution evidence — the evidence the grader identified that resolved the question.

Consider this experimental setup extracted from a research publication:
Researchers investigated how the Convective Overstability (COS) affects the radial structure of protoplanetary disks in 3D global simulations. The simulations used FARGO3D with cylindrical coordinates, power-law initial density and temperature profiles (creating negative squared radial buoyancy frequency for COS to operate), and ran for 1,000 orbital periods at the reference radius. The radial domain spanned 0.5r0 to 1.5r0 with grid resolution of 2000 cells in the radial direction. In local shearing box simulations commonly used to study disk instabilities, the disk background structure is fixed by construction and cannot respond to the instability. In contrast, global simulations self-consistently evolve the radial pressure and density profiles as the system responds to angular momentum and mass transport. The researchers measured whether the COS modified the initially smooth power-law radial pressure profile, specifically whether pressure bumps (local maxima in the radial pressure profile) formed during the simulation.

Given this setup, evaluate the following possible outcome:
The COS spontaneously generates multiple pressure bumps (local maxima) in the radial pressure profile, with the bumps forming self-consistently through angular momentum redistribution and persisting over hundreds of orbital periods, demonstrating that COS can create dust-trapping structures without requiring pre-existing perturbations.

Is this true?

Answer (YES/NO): NO